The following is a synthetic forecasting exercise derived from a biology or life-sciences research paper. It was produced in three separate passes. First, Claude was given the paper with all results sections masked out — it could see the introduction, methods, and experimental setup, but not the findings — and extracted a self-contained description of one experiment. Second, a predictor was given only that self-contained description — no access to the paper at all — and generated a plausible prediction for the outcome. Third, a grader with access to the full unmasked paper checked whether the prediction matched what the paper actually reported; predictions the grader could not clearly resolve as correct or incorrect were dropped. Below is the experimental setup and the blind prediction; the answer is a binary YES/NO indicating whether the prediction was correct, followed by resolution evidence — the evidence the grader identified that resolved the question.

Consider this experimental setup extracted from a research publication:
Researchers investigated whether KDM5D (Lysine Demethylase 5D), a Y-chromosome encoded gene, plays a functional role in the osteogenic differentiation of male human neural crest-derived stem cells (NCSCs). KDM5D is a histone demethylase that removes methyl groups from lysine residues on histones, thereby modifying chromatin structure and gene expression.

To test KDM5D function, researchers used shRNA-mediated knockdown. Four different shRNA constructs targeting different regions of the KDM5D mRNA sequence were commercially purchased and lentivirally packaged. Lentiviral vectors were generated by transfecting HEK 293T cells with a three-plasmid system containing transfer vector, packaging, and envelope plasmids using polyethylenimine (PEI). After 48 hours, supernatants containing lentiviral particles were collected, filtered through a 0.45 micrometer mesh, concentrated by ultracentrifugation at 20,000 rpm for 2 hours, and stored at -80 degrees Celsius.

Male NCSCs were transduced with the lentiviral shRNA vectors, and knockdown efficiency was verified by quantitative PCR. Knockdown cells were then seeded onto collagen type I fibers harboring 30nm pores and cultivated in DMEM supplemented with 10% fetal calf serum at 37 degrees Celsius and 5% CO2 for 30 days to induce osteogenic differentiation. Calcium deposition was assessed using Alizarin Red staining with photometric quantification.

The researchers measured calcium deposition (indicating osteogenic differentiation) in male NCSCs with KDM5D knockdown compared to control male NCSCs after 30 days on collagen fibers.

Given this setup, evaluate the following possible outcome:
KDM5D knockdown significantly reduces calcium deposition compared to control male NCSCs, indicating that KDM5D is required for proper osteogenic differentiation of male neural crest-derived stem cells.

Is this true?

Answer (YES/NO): YES